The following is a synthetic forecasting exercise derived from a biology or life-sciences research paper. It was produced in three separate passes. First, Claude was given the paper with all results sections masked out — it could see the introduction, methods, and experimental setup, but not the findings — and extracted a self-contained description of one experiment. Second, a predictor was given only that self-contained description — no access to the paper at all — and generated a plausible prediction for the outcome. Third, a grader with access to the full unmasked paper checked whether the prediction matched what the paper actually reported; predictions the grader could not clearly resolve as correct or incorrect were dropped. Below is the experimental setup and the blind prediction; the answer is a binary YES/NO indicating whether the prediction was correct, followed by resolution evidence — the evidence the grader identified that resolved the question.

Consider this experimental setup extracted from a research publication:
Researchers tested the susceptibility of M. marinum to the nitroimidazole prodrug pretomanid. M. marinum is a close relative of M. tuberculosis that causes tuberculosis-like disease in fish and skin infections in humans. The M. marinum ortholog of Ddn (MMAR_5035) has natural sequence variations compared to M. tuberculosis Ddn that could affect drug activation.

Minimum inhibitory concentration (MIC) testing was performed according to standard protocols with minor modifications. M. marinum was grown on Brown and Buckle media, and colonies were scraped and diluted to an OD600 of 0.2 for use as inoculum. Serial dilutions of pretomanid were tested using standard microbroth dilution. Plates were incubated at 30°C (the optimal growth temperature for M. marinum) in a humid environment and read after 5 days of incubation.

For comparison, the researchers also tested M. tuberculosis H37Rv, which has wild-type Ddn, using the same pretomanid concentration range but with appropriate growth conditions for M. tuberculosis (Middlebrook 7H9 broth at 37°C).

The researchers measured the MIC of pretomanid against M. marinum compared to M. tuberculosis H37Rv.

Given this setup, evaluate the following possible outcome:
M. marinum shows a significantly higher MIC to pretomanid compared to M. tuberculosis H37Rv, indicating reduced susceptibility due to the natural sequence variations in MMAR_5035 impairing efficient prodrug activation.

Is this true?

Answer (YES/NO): NO